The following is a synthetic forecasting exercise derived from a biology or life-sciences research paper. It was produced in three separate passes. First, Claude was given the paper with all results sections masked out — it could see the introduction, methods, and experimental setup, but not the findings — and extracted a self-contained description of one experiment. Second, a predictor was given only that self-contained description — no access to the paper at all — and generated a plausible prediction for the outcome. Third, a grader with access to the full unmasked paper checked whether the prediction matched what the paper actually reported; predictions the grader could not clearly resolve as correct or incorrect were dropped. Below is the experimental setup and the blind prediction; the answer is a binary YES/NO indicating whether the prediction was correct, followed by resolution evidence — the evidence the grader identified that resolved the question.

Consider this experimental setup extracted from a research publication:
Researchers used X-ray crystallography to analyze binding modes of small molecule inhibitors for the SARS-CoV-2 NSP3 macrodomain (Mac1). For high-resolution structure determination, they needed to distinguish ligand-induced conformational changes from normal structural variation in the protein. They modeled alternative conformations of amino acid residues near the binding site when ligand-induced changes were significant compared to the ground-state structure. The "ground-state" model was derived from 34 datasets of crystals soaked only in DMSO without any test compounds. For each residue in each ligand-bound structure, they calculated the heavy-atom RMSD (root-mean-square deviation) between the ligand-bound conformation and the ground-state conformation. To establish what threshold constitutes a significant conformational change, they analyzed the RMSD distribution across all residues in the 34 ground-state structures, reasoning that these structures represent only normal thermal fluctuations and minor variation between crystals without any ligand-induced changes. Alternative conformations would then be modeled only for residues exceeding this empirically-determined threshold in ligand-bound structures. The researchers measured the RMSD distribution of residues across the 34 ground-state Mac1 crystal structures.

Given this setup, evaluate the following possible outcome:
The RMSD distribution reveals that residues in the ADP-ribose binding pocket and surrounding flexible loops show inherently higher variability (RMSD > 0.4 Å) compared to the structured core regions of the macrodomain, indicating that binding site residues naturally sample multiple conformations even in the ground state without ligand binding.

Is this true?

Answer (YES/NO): NO